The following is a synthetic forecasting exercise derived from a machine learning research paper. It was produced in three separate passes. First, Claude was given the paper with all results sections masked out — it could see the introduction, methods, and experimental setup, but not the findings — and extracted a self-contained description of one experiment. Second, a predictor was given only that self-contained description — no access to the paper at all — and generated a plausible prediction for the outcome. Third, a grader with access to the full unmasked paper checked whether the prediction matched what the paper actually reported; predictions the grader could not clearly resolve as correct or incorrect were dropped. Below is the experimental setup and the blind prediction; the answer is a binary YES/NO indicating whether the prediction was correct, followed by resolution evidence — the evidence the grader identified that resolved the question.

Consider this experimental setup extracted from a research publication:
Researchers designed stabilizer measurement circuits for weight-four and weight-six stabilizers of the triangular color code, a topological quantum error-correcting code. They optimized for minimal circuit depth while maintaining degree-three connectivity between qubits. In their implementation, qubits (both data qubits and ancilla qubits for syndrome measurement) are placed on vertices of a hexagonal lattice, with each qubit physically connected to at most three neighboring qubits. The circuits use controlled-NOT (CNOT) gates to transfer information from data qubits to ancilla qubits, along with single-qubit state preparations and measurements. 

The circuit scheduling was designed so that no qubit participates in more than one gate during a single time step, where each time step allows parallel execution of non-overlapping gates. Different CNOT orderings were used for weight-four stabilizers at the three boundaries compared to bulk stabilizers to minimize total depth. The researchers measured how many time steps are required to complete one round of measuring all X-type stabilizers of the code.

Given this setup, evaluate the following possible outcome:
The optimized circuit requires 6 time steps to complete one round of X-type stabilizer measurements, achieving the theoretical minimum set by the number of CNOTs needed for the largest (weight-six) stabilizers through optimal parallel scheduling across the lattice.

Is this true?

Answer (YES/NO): NO